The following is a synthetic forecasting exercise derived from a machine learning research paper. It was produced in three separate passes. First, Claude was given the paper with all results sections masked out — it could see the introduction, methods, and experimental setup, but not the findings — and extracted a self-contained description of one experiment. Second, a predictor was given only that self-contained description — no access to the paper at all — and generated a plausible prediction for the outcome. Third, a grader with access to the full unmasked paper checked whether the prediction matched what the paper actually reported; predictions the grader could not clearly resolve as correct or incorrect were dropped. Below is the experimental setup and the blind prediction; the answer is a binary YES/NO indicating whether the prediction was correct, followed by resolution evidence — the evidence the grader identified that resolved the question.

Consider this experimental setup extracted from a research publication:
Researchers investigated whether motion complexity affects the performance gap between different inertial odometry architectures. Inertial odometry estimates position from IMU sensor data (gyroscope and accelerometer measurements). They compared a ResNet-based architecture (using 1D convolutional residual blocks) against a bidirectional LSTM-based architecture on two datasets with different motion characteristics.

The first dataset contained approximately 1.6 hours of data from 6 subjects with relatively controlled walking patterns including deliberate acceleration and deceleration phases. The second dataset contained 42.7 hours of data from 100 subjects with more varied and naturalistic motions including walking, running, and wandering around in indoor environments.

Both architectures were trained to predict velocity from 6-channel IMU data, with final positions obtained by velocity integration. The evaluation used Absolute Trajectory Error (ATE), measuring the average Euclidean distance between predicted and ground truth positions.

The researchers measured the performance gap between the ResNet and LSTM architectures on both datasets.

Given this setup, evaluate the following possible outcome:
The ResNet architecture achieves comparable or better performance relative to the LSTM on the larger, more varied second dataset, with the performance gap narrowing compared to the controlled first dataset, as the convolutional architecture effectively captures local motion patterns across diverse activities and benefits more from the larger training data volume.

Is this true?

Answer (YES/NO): NO